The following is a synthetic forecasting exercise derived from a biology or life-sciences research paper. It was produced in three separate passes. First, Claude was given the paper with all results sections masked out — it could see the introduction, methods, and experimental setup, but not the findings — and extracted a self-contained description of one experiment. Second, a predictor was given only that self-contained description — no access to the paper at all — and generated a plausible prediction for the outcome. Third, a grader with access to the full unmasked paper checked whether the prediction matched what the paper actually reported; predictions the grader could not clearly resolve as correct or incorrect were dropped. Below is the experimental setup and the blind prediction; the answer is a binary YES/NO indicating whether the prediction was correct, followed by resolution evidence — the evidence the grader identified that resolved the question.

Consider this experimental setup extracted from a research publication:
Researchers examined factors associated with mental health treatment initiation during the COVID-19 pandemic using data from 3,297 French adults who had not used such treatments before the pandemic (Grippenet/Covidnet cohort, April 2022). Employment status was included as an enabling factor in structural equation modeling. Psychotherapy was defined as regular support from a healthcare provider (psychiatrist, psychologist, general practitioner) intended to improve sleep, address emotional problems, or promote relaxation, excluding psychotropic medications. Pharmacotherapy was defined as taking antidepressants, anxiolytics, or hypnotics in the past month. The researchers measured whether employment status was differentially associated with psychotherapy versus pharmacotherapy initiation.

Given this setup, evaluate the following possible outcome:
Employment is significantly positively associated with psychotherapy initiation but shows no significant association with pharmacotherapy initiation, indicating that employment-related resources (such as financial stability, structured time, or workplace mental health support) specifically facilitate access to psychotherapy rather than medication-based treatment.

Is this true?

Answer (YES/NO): YES